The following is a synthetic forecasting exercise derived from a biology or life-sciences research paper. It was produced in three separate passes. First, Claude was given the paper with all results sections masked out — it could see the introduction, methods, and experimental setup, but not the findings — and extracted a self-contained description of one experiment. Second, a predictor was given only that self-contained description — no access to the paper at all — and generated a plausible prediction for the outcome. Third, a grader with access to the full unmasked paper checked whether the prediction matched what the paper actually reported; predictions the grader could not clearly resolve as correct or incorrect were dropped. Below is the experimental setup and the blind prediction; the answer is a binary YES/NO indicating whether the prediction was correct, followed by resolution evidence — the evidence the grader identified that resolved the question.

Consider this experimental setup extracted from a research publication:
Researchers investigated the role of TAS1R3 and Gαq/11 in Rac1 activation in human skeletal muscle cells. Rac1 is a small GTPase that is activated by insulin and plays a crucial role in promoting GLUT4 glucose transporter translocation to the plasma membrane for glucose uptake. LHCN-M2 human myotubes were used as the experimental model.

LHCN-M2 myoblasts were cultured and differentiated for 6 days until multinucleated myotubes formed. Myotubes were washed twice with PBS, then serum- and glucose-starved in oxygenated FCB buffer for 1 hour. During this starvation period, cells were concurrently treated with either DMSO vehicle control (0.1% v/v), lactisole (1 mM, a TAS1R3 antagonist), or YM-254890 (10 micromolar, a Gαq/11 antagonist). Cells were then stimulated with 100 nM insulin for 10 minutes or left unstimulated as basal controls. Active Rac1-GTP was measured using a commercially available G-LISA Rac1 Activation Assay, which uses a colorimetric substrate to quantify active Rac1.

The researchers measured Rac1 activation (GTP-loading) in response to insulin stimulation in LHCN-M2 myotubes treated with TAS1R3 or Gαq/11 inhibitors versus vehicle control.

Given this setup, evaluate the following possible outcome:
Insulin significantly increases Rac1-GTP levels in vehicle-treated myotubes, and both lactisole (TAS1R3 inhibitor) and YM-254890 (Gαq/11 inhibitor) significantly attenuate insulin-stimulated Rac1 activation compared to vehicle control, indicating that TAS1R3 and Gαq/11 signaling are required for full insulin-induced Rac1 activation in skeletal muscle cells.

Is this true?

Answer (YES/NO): NO